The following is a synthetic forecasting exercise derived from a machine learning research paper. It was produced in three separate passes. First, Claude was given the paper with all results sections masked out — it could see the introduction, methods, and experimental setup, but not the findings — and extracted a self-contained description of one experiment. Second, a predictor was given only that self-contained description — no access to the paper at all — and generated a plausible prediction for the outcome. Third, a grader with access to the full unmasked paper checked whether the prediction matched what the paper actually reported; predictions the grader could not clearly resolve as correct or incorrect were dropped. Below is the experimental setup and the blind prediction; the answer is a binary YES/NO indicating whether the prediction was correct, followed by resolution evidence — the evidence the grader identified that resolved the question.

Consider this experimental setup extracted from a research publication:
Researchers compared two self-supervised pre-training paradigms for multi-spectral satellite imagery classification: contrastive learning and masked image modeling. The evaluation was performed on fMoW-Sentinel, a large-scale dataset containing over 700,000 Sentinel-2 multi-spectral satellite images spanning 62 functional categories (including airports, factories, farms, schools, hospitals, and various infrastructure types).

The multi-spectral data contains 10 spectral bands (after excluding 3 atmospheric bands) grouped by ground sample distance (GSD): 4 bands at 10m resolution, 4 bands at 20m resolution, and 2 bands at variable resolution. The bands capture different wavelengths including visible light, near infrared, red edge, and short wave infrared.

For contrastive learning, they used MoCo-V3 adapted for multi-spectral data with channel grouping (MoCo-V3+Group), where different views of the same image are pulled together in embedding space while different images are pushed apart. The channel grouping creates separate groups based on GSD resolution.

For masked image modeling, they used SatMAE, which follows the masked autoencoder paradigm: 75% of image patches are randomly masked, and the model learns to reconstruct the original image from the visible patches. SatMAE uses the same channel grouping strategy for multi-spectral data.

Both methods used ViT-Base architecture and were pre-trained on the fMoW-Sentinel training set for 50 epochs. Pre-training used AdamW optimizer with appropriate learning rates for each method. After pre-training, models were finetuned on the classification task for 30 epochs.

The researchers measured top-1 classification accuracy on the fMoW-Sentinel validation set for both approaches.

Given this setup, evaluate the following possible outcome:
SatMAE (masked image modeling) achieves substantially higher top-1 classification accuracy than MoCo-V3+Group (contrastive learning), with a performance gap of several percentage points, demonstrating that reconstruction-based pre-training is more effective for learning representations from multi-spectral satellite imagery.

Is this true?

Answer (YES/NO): YES